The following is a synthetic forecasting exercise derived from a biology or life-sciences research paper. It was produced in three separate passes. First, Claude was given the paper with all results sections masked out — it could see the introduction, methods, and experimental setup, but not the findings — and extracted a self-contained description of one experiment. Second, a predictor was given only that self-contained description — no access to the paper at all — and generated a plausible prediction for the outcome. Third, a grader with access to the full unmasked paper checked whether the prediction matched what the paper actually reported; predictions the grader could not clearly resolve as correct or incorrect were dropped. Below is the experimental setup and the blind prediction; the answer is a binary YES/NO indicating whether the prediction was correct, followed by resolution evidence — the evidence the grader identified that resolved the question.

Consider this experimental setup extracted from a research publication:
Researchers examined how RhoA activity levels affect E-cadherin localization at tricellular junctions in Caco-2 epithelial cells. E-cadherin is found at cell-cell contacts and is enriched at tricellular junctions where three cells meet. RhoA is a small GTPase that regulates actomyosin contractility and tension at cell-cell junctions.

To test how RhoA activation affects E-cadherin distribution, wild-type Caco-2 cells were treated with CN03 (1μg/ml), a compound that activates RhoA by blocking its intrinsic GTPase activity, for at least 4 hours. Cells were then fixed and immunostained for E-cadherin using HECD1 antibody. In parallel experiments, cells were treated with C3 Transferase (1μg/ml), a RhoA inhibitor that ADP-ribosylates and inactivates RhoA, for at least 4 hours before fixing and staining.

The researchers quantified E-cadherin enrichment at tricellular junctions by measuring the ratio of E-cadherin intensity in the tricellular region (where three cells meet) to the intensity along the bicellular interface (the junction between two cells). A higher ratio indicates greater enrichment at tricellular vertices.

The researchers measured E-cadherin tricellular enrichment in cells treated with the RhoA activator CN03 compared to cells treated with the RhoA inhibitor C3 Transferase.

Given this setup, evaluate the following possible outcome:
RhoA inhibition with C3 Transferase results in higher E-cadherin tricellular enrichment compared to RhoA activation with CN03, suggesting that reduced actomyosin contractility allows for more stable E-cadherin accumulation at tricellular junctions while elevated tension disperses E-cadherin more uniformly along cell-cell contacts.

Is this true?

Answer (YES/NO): NO